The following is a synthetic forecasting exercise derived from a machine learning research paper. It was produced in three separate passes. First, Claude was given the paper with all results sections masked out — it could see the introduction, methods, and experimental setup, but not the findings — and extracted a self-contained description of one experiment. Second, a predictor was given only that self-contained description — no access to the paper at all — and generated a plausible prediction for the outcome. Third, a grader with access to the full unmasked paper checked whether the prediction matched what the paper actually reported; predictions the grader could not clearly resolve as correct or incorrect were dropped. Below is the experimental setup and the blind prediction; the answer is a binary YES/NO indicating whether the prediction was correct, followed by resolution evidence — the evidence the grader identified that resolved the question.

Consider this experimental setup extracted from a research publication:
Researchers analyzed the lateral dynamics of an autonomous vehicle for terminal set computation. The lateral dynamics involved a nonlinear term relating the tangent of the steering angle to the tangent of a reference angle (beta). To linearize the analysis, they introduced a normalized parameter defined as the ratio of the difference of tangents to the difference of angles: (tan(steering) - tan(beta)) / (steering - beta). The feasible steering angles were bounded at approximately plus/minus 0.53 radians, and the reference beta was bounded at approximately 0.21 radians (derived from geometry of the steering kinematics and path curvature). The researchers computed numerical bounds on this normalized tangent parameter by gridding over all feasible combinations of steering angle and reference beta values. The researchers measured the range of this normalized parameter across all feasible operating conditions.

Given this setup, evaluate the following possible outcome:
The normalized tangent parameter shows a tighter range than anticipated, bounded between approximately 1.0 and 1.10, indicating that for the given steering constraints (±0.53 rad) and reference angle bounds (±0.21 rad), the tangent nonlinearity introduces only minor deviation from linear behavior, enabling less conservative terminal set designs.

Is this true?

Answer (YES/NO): NO